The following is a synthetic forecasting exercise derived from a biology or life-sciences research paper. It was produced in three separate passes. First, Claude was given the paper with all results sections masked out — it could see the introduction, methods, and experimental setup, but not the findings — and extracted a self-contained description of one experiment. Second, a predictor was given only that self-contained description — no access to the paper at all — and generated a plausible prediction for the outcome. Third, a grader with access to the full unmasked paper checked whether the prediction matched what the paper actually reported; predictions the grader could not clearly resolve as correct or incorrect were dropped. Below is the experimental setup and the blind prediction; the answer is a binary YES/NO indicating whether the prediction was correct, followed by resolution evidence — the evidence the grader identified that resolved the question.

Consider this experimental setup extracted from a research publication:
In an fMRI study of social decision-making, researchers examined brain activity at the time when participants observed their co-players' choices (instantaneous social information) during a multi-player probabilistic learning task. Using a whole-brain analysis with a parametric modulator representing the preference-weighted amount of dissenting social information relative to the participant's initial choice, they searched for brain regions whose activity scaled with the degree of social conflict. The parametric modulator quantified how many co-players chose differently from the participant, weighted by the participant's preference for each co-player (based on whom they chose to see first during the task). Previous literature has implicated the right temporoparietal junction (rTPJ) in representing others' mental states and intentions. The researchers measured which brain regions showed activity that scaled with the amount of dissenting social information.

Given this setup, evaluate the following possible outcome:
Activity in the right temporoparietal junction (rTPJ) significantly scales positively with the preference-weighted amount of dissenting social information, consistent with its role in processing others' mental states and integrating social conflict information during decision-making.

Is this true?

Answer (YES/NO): YES